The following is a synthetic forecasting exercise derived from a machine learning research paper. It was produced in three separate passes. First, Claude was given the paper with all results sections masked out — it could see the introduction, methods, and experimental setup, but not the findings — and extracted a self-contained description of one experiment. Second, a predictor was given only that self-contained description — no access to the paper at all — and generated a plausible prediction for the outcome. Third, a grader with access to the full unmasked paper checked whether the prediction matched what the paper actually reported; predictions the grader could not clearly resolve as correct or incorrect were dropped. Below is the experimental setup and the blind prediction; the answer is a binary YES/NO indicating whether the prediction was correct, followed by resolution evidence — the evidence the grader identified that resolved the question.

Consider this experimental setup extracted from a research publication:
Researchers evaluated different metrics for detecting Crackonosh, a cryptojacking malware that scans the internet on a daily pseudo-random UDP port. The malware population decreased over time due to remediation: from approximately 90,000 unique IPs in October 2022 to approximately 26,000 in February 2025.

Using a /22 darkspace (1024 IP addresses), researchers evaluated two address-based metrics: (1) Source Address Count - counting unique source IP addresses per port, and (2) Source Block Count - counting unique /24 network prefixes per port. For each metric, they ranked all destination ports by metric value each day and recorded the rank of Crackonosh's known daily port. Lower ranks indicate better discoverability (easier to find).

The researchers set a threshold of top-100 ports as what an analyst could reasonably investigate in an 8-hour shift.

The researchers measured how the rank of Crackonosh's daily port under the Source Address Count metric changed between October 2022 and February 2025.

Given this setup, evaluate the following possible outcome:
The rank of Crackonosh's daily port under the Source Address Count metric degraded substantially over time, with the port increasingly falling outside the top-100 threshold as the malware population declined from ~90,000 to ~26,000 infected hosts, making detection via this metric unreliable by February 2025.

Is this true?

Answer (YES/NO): NO